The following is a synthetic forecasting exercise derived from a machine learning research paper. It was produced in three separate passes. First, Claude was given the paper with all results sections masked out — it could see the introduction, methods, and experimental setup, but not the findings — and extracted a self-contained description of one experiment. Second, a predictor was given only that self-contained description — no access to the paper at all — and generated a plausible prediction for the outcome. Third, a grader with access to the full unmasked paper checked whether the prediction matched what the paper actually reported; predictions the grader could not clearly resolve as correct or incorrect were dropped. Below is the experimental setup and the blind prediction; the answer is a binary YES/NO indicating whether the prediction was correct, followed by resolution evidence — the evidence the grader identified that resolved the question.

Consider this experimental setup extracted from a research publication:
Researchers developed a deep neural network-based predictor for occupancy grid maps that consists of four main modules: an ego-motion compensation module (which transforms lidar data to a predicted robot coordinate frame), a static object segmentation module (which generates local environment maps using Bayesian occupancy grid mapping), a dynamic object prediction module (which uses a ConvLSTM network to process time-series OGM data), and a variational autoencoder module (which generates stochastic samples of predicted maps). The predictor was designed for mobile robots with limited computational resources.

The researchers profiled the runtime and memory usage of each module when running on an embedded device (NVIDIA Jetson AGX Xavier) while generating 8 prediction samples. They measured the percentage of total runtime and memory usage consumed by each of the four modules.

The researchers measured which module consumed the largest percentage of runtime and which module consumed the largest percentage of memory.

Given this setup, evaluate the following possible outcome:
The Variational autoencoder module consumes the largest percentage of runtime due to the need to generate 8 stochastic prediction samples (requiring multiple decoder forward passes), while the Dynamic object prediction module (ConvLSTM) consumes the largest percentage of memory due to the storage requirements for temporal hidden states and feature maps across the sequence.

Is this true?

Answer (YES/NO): NO